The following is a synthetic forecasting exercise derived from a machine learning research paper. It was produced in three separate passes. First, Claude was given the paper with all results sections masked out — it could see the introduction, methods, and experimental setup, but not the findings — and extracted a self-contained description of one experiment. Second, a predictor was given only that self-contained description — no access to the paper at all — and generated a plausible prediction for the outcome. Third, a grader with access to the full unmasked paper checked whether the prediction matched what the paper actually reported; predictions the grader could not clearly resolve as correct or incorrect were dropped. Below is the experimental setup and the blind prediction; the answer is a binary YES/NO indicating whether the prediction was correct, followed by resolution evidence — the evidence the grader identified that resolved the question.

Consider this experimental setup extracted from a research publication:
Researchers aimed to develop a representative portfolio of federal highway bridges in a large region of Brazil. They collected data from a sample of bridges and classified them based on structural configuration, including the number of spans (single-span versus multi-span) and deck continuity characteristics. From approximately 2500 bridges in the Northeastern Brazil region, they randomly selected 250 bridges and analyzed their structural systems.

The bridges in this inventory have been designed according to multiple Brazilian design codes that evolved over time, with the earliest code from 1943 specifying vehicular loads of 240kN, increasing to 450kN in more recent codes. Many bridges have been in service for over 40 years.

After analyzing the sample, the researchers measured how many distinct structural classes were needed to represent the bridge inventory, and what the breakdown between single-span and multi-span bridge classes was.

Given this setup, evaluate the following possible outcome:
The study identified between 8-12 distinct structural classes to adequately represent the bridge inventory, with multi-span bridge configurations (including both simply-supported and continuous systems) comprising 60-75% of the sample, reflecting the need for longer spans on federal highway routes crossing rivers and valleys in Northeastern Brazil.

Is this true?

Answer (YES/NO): NO